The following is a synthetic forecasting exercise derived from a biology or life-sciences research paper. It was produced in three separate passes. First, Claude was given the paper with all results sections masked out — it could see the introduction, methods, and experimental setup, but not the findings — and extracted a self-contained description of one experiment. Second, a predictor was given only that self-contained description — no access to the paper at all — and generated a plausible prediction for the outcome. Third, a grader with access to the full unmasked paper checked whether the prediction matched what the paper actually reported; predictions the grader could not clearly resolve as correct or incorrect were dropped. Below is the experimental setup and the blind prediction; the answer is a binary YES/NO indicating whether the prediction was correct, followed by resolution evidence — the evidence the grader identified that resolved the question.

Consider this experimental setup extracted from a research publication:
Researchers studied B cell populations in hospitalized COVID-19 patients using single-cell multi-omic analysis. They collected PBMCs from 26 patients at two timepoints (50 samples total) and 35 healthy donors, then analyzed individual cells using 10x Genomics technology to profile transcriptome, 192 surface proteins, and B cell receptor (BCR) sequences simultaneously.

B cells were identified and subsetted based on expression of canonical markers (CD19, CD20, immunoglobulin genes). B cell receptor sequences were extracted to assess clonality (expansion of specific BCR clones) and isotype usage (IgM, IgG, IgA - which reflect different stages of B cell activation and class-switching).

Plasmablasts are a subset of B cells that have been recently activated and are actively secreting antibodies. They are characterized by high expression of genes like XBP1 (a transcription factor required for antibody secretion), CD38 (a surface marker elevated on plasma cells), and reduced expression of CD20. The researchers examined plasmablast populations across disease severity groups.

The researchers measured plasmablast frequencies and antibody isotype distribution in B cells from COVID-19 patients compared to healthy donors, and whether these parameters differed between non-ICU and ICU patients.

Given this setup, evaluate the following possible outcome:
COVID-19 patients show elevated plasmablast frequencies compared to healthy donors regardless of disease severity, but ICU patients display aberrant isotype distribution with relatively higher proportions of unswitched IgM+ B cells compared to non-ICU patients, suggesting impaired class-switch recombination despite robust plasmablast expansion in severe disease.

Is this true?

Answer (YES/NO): NO